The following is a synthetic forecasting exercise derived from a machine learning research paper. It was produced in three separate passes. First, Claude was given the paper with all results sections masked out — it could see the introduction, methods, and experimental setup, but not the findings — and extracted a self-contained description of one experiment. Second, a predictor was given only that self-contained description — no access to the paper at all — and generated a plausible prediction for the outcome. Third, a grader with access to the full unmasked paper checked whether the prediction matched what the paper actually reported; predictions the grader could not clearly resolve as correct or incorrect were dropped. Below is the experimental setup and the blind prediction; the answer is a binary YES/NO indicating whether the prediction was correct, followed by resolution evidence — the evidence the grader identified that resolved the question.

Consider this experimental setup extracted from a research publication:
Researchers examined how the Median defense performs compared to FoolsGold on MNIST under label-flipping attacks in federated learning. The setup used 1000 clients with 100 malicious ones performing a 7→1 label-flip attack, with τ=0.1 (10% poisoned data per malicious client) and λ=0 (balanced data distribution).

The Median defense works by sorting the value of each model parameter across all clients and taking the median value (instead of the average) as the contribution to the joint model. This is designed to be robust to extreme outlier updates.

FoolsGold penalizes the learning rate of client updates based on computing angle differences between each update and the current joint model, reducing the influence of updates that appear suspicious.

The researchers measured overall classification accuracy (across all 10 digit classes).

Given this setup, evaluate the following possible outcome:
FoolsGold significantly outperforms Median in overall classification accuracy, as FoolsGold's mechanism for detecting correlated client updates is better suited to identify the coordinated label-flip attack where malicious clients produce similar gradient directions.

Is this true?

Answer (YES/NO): YES